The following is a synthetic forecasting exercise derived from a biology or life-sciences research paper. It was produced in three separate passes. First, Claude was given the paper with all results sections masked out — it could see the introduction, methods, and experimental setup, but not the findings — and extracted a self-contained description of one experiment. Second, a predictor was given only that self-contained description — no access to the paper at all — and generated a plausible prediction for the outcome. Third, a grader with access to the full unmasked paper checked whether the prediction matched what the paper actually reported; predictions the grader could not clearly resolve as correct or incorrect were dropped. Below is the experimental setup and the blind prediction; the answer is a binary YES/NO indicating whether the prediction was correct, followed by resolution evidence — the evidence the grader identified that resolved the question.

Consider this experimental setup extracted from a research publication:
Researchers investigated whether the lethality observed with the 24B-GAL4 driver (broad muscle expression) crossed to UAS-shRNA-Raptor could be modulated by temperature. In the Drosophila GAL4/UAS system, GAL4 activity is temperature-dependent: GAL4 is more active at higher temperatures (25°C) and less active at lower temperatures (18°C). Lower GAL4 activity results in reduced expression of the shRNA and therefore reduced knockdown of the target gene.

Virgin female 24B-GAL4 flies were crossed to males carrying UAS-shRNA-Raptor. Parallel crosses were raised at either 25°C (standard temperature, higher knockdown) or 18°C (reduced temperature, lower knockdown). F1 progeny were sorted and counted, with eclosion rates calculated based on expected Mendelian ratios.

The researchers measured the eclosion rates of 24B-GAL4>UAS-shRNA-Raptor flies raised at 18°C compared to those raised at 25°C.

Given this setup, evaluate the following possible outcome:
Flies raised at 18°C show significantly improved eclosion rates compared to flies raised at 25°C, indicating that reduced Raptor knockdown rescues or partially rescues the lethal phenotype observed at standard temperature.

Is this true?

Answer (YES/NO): NO